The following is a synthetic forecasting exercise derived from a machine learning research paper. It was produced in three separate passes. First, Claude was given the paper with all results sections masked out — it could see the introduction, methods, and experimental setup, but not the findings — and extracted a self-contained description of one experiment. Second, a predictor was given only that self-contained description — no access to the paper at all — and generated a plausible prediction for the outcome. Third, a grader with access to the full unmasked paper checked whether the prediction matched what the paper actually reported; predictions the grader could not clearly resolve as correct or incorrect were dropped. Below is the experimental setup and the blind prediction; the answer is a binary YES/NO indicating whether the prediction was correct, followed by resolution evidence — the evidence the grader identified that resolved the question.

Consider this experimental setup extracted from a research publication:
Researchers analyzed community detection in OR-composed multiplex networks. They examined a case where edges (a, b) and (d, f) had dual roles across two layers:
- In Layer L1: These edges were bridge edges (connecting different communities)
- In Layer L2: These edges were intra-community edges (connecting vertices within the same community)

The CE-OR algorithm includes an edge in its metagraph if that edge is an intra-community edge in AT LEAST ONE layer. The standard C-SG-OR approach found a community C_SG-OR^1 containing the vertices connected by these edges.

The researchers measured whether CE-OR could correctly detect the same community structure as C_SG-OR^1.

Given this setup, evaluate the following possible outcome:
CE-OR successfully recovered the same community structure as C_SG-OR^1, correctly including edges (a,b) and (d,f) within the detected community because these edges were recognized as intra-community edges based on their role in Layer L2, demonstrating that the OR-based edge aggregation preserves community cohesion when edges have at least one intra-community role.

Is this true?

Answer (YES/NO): YES